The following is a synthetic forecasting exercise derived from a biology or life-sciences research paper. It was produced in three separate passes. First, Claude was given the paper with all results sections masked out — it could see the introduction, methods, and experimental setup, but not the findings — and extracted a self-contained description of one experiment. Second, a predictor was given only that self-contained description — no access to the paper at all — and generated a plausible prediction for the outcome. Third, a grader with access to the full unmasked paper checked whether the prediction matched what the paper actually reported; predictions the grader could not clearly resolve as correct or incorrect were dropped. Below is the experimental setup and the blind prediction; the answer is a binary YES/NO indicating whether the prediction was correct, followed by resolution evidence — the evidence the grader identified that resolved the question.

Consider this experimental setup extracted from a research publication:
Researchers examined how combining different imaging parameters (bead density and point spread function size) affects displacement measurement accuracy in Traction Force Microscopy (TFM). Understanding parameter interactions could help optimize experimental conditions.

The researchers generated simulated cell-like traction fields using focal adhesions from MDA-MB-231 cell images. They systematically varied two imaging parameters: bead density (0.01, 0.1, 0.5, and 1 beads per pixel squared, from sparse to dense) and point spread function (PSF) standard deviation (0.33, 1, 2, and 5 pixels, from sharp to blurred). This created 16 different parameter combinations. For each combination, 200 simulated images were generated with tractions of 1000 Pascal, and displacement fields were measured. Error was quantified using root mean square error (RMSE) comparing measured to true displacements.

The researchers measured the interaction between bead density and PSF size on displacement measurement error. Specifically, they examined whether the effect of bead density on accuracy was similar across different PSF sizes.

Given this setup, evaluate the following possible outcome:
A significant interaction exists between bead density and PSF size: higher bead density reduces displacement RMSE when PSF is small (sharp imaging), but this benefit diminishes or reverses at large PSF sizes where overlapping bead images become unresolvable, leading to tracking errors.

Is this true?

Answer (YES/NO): NO